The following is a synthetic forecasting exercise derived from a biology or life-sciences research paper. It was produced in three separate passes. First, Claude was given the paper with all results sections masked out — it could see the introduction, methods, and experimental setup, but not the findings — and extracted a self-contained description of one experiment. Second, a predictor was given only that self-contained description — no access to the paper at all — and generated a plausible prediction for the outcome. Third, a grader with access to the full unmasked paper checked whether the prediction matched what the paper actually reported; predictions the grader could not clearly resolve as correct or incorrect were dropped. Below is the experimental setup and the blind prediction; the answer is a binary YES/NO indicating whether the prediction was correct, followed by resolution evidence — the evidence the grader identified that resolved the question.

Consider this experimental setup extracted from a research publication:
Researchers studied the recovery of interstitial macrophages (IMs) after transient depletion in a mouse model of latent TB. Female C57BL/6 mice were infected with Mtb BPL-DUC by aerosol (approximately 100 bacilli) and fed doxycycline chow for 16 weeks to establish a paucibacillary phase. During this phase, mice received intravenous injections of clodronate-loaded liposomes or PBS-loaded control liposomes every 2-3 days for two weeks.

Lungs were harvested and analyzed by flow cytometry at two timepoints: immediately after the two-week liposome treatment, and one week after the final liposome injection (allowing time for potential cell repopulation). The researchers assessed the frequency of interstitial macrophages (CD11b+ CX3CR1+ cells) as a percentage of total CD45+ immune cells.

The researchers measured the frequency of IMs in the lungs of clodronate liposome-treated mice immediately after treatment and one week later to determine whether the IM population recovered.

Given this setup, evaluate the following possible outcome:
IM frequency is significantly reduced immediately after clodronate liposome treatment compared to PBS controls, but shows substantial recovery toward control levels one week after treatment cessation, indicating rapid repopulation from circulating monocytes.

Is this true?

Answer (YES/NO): YES